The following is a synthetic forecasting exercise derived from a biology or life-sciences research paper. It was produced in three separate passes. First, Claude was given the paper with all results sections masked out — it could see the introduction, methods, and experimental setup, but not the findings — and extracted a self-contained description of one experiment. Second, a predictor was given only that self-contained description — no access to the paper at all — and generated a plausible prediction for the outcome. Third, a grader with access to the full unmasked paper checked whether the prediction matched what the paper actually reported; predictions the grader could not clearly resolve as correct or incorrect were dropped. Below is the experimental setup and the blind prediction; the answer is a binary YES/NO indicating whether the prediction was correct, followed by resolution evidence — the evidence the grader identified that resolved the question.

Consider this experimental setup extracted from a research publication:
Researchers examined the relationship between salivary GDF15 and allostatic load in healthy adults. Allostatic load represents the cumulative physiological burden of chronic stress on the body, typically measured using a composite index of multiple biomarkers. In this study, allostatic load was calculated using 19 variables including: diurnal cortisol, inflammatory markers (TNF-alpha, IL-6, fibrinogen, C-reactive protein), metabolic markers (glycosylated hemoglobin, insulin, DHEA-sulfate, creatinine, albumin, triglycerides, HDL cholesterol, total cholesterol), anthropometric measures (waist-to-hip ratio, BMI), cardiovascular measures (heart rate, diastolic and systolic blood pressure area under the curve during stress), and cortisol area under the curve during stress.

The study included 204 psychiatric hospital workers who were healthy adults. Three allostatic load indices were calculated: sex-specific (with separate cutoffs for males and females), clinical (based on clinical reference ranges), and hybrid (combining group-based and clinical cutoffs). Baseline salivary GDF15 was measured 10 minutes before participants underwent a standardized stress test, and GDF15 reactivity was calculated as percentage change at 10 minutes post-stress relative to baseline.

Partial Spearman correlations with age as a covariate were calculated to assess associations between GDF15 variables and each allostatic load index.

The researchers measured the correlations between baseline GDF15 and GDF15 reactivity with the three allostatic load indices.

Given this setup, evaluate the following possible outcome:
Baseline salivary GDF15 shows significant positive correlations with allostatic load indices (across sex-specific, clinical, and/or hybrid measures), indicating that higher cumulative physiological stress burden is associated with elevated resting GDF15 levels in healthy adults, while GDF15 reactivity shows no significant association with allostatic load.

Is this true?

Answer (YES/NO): NO